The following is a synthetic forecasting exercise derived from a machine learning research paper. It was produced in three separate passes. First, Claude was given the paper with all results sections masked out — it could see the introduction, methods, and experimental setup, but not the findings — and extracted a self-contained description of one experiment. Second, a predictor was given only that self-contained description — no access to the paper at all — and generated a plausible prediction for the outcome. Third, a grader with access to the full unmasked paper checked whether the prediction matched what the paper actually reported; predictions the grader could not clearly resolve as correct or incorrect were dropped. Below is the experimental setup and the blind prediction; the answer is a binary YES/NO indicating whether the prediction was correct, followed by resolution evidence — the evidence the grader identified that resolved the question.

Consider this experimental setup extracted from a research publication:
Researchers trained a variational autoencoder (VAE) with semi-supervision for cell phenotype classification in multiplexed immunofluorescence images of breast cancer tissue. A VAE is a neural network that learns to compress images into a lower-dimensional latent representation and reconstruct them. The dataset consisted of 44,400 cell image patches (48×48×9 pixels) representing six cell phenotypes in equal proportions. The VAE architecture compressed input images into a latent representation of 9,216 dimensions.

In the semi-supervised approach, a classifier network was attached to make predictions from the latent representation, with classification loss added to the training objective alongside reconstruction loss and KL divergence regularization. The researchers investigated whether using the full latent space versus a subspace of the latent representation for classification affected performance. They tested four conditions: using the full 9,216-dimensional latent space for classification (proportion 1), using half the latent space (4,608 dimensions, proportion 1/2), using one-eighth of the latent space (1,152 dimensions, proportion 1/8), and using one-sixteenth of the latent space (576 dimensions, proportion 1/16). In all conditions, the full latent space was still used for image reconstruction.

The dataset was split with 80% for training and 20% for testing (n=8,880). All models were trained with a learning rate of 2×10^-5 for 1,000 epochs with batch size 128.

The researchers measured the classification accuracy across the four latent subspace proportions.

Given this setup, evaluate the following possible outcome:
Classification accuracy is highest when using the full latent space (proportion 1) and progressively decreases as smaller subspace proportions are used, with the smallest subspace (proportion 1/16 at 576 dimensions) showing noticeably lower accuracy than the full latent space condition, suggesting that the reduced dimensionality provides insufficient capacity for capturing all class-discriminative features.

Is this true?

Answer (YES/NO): NO